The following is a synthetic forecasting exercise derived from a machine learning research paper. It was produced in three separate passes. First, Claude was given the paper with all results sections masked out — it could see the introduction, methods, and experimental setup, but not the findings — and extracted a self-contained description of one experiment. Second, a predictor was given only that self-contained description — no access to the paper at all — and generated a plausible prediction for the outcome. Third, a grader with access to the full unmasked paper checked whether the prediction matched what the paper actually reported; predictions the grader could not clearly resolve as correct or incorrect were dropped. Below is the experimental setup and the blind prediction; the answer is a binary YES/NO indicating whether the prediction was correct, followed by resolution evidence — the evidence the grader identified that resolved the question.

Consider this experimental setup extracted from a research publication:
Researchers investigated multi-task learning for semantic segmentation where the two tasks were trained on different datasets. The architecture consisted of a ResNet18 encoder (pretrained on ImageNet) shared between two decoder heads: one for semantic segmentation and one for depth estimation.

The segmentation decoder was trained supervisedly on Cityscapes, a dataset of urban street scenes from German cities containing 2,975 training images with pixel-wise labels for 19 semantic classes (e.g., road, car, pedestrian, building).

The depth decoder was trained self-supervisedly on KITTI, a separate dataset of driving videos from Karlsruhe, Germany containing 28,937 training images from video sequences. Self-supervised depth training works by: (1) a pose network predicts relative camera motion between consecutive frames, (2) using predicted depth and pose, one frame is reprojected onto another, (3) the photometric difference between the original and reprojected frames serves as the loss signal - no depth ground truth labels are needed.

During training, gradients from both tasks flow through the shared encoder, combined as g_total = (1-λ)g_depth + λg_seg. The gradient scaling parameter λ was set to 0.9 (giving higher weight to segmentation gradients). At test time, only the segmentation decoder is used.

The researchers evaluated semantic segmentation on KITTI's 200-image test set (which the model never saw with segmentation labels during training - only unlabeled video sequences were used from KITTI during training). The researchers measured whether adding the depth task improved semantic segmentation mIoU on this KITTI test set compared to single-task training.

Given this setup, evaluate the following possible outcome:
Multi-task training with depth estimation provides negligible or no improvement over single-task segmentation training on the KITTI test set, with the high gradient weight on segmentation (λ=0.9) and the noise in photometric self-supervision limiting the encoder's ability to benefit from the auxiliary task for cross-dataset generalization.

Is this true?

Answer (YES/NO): NO